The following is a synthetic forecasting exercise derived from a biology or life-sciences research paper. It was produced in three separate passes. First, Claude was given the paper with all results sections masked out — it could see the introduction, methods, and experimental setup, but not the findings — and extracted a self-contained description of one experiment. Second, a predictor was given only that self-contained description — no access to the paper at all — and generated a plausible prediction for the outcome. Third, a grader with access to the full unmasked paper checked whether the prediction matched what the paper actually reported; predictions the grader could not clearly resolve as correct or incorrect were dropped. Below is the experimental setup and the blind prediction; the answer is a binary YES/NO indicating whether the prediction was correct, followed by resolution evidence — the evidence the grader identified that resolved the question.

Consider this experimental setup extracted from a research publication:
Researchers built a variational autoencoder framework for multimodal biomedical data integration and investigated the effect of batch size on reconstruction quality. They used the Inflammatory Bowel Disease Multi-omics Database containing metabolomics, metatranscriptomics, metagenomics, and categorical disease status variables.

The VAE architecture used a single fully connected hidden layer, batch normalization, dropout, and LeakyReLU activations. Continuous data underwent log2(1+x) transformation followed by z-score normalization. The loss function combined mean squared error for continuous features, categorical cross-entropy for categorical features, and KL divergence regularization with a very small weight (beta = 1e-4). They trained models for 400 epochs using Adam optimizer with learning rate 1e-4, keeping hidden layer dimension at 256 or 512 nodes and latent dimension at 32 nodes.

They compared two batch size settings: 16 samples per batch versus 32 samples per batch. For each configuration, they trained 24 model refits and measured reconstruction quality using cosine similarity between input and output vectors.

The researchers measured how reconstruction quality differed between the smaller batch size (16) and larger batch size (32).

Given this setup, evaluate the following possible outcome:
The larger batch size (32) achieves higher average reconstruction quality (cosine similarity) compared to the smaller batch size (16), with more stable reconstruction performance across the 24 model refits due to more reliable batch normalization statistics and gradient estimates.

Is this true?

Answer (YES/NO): NO